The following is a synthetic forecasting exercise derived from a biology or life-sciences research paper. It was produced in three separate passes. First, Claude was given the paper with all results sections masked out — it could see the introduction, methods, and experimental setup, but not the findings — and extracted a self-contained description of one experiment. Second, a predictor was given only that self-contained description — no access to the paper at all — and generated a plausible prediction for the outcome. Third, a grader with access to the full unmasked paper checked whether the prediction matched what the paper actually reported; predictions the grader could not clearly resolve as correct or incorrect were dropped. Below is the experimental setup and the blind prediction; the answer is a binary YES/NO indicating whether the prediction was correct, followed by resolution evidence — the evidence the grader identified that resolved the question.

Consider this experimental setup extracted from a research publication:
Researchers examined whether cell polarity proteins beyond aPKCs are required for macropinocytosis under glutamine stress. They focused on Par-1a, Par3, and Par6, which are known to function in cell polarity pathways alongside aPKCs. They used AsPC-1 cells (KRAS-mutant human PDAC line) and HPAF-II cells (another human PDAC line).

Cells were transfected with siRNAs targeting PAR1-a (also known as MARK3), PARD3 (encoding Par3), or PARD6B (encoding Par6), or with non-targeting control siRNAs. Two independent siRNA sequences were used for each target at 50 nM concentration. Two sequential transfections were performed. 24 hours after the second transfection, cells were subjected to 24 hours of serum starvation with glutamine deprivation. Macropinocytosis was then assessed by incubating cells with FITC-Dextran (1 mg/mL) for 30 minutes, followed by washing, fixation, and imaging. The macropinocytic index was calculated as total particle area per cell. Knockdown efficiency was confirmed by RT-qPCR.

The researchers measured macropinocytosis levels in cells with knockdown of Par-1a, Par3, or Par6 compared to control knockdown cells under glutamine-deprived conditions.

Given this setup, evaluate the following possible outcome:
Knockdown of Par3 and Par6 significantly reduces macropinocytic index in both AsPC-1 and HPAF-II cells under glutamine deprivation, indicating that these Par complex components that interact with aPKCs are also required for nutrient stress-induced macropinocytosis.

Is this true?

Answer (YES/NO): YES